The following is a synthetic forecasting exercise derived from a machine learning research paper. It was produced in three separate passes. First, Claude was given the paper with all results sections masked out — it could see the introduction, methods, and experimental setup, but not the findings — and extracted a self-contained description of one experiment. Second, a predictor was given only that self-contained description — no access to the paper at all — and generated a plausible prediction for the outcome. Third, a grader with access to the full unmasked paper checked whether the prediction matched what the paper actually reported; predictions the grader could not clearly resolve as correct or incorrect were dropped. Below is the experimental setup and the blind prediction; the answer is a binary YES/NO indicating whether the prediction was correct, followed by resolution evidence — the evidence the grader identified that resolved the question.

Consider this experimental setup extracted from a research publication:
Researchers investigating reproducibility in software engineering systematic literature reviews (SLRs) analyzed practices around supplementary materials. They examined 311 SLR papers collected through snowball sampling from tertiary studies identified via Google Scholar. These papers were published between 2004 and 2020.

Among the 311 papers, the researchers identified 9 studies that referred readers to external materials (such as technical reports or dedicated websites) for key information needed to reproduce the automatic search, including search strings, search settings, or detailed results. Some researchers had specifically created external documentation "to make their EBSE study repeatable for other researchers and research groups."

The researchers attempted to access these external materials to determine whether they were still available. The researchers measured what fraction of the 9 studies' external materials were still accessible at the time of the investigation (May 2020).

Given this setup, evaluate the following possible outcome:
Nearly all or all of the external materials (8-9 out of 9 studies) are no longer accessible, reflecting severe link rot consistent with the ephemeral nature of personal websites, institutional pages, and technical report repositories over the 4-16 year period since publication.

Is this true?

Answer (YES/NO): YES